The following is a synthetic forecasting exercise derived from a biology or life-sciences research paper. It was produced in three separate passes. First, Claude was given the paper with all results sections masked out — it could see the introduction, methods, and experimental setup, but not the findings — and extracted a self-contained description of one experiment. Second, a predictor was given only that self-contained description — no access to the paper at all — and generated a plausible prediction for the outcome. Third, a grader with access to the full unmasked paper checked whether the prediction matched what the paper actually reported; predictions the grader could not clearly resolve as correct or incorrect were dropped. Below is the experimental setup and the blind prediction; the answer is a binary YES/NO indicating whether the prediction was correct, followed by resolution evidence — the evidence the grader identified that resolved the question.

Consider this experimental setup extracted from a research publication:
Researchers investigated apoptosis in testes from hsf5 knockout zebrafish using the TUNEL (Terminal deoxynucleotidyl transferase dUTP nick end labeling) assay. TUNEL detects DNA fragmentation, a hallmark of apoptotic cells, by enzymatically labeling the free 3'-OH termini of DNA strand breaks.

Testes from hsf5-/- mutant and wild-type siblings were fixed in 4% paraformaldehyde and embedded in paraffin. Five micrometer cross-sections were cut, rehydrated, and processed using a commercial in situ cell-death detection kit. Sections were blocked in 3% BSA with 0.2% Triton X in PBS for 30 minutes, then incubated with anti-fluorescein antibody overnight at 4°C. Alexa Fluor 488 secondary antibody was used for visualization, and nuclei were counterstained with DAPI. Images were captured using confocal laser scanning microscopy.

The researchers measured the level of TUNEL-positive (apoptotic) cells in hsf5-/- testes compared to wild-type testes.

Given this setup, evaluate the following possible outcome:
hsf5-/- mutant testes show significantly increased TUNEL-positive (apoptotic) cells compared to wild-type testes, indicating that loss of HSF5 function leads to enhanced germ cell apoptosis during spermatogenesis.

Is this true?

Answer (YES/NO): YES